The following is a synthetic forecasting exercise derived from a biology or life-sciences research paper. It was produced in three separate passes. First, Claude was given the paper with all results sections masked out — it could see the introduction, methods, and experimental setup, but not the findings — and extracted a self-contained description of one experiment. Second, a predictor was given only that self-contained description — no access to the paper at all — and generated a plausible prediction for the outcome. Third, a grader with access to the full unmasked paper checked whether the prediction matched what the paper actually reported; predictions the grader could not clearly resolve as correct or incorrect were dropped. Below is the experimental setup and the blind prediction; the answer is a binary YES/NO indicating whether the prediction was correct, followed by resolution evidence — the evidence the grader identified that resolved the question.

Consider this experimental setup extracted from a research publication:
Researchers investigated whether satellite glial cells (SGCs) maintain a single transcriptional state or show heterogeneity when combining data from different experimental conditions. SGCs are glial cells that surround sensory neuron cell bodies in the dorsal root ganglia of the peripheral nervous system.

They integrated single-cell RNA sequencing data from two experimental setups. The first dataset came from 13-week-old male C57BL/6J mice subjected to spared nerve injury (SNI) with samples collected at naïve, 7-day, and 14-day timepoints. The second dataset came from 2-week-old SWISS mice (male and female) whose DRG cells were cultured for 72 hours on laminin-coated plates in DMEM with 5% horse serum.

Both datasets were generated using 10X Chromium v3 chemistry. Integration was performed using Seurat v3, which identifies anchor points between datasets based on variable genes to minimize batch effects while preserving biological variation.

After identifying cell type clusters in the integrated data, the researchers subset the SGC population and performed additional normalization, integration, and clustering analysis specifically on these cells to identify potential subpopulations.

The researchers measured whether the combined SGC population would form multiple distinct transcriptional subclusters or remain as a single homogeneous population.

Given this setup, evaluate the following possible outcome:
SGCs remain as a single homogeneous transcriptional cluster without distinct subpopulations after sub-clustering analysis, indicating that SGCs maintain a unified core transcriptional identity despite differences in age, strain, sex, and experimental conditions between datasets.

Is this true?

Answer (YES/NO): NO